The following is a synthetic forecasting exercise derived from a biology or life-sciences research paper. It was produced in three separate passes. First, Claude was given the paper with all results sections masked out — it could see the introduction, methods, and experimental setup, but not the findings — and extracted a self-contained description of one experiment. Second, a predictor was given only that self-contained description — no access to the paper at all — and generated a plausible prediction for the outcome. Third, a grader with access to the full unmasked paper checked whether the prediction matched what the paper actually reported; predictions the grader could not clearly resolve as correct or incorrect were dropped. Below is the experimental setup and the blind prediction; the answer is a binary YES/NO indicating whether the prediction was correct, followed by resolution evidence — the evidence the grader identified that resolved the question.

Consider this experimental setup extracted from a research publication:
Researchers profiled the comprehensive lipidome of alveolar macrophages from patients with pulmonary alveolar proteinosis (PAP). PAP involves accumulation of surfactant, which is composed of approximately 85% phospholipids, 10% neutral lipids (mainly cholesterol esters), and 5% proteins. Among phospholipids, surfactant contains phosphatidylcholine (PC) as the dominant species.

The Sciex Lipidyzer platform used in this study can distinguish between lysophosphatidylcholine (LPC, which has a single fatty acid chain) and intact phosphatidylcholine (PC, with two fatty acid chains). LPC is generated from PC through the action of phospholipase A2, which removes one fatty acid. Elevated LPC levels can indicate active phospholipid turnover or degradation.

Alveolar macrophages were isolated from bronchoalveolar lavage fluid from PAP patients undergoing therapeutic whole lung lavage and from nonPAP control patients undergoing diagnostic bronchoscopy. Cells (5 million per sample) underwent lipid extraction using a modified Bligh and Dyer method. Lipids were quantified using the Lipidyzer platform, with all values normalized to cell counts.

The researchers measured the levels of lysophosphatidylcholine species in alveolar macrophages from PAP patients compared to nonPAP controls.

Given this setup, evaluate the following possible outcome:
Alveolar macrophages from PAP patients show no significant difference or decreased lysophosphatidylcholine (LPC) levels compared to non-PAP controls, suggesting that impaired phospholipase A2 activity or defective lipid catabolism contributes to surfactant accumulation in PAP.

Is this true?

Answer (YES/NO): NO